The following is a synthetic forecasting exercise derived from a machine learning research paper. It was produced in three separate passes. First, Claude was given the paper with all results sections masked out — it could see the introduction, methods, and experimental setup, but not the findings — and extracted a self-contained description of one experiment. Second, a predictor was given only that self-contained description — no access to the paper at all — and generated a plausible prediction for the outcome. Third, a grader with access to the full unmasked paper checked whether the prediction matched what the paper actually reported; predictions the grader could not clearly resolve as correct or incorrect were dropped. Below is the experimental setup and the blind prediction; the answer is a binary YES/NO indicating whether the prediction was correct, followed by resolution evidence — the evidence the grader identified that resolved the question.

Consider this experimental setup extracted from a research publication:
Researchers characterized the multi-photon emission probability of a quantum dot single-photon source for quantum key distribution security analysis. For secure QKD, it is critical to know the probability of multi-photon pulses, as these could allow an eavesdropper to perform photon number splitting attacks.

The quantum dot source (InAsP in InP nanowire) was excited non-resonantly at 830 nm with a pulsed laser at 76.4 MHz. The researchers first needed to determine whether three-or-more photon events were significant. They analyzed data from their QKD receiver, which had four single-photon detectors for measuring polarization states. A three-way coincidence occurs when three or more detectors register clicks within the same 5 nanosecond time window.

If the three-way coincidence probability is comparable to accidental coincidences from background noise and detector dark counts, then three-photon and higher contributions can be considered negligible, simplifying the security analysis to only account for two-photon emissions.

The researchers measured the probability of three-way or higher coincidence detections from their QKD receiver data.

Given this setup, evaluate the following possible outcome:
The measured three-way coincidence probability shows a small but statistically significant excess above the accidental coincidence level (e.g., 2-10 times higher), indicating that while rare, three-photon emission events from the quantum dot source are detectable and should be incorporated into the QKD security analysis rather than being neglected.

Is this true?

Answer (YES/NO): NO